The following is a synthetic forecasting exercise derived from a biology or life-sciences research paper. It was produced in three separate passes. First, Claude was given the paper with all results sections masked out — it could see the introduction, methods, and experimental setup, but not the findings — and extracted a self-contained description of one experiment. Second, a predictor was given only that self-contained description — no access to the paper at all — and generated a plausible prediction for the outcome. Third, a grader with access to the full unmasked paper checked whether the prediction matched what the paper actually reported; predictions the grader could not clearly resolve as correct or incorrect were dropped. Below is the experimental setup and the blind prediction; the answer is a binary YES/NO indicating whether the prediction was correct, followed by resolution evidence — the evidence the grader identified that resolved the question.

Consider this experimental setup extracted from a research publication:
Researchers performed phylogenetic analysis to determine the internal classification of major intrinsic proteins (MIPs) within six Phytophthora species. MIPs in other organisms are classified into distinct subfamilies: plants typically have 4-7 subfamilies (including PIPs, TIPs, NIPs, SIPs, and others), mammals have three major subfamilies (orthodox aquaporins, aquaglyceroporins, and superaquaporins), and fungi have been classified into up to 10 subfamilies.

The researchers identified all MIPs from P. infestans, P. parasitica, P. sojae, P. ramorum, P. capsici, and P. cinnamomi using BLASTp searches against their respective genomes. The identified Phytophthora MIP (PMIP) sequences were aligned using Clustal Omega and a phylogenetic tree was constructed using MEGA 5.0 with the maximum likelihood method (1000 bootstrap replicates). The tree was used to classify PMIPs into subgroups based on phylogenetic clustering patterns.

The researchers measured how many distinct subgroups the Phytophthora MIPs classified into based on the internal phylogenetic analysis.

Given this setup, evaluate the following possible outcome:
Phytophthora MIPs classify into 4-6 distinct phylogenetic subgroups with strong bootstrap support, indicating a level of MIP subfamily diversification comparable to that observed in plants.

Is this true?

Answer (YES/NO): NO